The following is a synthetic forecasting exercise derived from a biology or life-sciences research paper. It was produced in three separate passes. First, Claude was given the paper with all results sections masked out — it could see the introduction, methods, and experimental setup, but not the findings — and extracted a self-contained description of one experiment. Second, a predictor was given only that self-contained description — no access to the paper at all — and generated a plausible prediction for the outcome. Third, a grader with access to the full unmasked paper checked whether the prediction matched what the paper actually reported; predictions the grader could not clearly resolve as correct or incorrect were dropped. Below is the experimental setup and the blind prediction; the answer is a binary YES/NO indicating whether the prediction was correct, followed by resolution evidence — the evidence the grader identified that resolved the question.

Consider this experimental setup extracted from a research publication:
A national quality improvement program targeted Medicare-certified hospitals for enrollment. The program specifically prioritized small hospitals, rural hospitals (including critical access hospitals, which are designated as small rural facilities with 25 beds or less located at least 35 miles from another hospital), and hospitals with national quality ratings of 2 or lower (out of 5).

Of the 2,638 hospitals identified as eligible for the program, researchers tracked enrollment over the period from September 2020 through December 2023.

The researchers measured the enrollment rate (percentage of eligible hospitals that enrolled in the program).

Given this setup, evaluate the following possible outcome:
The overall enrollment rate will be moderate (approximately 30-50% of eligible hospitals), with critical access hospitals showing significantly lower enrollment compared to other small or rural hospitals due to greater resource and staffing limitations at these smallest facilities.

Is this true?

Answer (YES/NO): NO